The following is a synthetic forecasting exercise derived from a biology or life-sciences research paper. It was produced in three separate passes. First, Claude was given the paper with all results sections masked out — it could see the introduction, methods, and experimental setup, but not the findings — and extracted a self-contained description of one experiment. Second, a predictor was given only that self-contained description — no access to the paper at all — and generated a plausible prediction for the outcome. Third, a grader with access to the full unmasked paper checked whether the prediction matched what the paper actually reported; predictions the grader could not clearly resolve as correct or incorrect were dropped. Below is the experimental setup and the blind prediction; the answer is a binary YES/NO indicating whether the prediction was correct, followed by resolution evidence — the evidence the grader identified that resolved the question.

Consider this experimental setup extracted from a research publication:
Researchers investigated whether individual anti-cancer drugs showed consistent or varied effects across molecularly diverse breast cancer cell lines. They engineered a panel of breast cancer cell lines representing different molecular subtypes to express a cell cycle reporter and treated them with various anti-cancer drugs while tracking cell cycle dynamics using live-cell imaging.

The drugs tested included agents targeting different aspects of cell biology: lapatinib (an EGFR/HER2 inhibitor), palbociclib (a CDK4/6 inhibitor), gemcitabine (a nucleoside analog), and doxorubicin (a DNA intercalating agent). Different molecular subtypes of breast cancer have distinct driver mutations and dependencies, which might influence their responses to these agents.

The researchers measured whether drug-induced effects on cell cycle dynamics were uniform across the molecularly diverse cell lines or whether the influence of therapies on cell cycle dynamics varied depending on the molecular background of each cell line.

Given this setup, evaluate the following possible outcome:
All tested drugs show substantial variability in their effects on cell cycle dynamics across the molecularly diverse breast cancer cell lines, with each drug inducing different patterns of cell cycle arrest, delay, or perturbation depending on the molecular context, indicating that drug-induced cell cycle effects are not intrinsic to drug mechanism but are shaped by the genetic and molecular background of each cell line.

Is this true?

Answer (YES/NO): NO